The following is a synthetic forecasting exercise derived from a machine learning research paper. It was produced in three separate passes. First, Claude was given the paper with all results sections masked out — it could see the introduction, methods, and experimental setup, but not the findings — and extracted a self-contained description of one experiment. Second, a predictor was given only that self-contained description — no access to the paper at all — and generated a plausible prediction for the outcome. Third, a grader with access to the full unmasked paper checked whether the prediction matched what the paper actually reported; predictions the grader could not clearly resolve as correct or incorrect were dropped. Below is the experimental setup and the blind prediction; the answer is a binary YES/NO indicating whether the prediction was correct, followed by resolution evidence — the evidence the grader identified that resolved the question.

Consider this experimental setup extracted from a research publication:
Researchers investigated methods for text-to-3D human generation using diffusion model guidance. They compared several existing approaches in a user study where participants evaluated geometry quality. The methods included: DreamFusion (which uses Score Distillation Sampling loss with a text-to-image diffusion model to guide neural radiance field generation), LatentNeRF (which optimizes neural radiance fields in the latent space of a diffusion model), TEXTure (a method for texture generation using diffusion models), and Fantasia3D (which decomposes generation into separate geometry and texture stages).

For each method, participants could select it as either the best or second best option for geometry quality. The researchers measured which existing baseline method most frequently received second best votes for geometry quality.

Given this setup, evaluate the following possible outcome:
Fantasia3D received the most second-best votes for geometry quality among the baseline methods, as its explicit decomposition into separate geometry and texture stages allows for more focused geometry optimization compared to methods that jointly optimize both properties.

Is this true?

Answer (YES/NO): YES